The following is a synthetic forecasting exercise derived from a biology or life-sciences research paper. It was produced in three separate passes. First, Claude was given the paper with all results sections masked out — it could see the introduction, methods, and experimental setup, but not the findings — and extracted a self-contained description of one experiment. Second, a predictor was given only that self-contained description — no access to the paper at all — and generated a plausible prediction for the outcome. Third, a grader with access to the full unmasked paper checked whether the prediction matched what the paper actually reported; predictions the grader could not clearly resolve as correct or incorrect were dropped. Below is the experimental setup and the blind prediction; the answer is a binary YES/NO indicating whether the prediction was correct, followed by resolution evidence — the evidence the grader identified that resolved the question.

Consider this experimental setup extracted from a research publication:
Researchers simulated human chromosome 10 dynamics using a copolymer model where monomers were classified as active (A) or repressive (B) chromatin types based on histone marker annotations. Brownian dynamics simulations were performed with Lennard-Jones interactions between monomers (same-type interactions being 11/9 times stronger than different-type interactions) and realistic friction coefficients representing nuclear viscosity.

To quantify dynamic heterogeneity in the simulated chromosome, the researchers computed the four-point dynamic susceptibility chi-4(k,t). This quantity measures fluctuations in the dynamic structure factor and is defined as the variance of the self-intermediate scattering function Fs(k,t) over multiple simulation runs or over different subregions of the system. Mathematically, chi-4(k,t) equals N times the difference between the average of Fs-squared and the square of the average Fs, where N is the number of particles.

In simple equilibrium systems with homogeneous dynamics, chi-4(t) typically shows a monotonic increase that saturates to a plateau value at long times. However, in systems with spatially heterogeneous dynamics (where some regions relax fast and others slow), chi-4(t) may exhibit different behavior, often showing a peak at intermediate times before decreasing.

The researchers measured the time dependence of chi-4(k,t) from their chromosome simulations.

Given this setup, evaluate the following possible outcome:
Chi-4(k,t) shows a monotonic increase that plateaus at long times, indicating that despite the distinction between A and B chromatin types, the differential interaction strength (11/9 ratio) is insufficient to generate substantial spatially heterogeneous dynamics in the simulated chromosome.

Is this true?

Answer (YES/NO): NO